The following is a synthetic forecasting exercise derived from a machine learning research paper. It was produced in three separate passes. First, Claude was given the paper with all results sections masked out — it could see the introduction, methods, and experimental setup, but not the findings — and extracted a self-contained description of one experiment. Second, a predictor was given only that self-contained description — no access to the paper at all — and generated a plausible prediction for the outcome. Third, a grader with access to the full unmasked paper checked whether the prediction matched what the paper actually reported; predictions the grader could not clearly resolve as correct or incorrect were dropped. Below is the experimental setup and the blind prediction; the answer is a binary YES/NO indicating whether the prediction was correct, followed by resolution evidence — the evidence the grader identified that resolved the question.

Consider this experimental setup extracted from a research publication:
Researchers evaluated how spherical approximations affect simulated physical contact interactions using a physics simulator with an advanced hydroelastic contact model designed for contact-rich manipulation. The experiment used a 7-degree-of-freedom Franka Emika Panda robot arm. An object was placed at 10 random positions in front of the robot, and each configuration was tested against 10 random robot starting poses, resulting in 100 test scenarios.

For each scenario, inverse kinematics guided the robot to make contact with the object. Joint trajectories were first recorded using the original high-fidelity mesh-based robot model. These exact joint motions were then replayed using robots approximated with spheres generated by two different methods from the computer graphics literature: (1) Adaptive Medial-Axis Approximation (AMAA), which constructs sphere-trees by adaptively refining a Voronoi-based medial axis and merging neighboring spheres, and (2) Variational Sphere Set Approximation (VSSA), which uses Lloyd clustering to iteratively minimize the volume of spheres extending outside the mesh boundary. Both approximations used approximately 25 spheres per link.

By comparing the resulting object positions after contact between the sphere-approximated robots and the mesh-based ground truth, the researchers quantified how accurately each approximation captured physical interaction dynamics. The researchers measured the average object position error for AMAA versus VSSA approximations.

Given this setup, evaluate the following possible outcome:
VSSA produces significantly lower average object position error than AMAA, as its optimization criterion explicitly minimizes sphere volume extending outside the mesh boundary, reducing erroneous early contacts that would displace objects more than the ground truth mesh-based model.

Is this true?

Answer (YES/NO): NO